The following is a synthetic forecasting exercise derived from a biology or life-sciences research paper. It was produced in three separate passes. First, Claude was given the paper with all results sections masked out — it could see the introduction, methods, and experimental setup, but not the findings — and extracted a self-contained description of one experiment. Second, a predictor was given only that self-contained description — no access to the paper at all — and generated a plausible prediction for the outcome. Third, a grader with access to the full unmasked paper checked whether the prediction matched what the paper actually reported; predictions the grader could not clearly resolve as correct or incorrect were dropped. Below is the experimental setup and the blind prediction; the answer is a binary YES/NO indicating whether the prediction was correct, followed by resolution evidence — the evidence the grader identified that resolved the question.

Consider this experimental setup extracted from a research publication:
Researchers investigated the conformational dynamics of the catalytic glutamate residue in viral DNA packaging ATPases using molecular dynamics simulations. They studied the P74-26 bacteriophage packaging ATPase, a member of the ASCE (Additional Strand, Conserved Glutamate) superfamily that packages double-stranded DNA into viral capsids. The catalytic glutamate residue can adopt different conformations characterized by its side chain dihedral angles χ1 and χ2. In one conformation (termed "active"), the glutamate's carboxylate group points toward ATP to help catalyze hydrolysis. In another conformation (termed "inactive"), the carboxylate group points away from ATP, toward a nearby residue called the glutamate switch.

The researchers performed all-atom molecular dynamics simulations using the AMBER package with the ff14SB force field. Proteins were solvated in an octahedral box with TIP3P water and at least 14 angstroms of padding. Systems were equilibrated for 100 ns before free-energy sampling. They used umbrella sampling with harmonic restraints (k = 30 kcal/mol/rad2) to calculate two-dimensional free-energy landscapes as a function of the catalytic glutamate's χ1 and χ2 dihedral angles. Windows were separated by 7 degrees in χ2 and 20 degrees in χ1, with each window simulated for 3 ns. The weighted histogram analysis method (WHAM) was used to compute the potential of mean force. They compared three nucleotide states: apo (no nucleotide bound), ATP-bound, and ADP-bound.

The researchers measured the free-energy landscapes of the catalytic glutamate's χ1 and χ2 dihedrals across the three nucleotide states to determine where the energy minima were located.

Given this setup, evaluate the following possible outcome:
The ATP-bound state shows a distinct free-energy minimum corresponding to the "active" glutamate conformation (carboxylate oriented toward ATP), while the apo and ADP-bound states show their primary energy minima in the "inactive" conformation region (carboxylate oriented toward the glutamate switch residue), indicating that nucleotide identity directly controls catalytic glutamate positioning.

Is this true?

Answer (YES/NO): NO